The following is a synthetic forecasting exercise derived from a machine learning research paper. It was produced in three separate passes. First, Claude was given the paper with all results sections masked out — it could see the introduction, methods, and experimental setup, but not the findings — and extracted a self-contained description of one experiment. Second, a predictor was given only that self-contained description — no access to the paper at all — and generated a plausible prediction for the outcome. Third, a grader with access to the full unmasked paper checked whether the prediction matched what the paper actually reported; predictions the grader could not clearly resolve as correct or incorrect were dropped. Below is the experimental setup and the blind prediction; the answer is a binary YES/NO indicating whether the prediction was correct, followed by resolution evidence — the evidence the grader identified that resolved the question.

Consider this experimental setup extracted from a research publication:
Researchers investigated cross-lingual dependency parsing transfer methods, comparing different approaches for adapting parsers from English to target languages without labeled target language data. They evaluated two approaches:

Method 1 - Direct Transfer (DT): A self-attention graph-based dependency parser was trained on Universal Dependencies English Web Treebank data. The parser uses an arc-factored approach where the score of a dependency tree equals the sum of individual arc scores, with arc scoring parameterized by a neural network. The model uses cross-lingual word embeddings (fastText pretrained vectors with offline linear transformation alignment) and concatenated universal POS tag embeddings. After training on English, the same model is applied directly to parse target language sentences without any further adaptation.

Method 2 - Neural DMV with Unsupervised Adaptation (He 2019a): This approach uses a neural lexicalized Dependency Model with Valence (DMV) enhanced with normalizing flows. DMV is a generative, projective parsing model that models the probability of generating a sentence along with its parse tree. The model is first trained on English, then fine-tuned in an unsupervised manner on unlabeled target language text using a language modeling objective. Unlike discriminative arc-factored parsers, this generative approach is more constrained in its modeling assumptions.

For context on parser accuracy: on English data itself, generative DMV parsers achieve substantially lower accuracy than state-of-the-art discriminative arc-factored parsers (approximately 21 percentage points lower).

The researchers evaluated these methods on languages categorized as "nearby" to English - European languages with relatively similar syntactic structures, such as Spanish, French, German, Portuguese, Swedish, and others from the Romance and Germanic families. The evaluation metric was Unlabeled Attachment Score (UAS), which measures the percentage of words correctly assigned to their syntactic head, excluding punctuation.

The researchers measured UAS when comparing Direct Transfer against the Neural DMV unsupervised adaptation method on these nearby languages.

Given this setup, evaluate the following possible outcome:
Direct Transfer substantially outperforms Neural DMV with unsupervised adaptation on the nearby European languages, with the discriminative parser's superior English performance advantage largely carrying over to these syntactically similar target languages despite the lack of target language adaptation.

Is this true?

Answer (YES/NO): YES